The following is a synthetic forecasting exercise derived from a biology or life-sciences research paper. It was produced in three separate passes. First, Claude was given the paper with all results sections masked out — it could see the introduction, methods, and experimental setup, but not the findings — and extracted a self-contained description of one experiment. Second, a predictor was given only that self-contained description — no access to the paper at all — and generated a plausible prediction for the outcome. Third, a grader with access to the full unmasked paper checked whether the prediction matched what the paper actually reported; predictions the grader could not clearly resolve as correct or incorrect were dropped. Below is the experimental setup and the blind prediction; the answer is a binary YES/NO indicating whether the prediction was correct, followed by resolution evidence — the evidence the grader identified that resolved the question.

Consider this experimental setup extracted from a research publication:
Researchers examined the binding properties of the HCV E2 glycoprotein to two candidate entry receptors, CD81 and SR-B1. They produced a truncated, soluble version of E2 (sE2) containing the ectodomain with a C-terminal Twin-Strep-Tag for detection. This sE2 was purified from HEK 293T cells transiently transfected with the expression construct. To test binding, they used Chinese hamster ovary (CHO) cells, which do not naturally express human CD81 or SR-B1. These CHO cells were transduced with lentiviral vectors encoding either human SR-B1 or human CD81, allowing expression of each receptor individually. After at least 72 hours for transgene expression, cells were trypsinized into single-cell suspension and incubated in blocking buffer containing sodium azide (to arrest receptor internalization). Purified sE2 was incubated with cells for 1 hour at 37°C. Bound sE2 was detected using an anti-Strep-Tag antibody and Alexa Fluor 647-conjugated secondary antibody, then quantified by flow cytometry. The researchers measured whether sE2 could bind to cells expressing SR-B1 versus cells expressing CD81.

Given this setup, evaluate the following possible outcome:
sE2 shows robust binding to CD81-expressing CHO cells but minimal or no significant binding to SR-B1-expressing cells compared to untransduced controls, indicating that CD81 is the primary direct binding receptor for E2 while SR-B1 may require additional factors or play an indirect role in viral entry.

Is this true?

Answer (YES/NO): NO